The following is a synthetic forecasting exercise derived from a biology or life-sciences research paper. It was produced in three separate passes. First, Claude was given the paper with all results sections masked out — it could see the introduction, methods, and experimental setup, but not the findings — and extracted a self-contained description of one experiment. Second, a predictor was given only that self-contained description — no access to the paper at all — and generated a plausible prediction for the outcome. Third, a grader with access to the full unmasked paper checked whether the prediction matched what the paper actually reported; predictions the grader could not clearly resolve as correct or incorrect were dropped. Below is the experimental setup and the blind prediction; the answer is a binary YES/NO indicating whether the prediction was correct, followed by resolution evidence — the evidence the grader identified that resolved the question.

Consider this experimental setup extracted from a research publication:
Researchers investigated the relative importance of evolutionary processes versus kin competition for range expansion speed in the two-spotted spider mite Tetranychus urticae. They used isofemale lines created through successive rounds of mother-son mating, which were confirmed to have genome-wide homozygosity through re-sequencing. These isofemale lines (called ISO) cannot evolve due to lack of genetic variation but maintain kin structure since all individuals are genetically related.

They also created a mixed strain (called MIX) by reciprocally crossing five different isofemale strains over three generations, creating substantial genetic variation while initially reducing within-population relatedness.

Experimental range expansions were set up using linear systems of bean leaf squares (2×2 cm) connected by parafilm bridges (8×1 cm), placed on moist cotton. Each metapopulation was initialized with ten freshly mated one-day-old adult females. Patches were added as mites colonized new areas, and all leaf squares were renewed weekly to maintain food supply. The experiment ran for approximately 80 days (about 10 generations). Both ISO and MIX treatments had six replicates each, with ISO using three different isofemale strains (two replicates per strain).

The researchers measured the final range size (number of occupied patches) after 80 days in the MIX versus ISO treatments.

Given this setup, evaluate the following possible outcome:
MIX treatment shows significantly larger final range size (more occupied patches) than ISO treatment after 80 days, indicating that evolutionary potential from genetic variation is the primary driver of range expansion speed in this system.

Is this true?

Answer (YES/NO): NO